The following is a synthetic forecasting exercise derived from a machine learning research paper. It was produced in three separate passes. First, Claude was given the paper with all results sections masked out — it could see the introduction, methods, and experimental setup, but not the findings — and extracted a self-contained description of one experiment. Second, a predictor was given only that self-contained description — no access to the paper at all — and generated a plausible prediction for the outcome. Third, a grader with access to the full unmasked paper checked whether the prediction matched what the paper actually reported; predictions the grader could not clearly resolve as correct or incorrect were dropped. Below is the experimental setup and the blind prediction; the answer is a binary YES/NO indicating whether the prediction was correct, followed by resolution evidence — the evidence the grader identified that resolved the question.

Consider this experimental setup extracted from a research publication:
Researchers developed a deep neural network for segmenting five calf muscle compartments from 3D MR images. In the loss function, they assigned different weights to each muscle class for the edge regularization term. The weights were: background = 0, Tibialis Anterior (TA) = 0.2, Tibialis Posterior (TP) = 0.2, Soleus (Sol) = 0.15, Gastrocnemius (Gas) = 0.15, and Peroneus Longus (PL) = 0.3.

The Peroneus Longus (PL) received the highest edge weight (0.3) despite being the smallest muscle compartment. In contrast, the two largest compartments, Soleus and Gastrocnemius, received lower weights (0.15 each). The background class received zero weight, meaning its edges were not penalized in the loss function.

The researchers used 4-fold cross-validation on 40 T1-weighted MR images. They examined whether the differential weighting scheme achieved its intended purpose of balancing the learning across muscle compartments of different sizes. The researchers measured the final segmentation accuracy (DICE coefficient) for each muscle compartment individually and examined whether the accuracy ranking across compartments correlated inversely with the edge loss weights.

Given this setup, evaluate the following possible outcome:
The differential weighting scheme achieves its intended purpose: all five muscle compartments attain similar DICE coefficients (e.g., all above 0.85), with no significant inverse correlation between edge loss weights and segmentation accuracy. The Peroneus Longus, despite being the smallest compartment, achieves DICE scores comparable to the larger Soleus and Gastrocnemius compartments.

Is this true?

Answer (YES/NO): YES